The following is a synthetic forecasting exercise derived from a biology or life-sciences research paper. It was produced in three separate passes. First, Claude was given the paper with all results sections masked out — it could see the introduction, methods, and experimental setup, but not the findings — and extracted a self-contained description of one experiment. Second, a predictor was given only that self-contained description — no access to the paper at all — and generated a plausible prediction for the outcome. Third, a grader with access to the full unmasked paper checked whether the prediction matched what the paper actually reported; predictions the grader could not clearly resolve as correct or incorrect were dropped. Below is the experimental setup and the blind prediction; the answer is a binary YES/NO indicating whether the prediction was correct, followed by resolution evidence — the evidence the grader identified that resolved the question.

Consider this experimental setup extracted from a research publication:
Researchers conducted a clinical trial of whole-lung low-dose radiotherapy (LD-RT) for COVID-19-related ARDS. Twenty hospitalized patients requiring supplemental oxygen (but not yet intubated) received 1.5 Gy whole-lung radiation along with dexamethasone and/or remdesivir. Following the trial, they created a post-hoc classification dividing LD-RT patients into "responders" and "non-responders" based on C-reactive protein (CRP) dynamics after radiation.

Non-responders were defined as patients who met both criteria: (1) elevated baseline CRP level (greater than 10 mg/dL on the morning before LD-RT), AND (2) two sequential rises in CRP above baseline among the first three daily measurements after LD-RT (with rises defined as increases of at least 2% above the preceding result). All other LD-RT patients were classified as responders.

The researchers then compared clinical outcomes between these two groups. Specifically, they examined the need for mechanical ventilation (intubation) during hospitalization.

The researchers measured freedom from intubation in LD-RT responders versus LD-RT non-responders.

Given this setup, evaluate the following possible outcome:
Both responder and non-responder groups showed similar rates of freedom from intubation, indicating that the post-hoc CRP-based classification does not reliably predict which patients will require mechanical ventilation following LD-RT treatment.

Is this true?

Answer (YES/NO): NO